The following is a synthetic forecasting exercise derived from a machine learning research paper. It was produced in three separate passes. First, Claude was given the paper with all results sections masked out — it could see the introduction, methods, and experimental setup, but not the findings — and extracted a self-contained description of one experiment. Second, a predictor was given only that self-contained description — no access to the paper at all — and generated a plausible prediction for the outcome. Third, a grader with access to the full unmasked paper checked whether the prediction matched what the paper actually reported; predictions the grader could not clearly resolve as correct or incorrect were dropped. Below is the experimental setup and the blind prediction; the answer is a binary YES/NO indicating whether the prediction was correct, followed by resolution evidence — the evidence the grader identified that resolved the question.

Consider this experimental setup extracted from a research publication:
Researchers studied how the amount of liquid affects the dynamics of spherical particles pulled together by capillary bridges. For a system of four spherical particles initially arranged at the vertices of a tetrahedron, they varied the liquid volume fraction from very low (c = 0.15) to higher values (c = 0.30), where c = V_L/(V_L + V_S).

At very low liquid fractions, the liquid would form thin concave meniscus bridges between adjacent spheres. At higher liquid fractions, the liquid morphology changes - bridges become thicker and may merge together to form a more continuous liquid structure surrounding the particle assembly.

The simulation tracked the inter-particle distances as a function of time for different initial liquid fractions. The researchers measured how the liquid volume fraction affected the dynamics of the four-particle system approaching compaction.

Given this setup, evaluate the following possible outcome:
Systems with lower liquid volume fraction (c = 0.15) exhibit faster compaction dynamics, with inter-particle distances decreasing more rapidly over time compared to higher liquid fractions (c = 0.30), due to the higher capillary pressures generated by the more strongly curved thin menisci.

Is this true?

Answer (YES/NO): NO